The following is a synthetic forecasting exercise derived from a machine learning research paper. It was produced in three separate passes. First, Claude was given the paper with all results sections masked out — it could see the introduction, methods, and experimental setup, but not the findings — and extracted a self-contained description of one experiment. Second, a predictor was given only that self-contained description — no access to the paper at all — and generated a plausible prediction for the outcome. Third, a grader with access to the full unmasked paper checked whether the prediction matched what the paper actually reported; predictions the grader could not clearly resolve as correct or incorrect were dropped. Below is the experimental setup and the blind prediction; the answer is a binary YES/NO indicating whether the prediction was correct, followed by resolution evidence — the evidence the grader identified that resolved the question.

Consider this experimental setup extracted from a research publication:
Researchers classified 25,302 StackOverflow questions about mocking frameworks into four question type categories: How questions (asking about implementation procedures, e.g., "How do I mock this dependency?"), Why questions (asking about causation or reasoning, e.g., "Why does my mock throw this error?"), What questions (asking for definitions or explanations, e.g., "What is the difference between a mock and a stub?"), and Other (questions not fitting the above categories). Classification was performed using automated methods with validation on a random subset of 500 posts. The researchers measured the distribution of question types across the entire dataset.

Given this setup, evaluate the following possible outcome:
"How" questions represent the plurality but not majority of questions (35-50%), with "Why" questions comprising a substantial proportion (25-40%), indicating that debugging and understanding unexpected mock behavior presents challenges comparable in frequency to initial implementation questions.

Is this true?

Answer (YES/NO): NO